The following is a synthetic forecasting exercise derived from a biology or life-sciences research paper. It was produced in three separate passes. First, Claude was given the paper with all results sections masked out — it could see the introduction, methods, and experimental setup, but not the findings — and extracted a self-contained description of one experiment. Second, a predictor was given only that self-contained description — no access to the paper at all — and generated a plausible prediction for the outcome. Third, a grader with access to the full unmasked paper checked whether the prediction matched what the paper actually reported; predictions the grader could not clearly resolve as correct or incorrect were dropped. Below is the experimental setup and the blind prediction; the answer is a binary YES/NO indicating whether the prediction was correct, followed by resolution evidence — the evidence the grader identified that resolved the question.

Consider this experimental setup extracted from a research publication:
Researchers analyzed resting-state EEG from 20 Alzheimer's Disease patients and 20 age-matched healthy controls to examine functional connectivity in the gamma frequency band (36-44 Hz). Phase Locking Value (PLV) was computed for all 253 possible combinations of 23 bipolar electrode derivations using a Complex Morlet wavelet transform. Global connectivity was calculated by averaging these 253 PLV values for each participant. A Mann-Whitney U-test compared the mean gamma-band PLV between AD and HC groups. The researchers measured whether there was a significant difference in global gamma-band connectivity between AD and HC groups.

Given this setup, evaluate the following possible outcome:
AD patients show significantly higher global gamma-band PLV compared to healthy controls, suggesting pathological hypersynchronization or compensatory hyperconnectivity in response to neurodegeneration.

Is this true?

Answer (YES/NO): NO